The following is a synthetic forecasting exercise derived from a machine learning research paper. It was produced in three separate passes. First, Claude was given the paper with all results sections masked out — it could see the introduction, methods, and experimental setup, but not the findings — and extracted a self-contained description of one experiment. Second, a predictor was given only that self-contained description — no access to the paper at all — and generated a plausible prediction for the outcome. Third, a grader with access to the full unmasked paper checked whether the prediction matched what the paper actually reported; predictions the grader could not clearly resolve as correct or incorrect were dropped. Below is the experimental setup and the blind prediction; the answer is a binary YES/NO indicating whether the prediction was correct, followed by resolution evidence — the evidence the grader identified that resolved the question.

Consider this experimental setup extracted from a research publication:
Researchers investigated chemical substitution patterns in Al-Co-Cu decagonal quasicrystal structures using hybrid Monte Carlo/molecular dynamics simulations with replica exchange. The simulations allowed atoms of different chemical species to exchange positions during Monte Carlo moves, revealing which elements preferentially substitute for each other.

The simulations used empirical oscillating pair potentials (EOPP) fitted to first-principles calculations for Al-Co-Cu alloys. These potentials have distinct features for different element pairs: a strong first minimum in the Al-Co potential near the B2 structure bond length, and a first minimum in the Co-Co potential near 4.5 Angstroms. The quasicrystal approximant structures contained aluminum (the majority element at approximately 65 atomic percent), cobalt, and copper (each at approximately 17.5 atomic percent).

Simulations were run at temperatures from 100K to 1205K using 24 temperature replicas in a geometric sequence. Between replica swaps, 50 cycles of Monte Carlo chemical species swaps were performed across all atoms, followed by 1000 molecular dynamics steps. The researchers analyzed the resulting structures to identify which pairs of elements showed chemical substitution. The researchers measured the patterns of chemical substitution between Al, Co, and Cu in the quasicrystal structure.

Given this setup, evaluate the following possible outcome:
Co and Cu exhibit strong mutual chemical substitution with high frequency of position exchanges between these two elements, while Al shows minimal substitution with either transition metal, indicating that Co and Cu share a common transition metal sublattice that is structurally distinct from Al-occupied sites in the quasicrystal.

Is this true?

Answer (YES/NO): NO